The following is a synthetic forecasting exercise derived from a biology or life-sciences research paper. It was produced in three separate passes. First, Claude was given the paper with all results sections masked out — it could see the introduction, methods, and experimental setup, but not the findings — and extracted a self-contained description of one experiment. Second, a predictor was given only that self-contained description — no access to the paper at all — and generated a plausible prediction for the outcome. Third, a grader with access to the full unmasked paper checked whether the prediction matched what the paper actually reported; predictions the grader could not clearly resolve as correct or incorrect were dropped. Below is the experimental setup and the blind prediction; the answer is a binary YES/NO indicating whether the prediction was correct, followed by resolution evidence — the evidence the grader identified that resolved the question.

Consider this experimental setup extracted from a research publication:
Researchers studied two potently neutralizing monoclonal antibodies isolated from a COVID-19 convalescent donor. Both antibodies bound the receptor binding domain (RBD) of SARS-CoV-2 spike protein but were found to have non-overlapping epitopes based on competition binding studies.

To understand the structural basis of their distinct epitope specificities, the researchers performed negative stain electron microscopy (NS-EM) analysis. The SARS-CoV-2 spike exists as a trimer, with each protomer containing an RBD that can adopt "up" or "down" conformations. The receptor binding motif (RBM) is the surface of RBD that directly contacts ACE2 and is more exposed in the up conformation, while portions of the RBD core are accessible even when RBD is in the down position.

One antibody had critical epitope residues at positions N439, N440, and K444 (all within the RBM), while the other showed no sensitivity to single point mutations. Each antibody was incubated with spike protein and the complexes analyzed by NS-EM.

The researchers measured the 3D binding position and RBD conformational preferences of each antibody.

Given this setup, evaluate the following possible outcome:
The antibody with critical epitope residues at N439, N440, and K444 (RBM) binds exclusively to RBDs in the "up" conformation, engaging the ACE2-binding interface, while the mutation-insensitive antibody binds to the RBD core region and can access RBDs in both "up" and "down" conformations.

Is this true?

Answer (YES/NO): NO